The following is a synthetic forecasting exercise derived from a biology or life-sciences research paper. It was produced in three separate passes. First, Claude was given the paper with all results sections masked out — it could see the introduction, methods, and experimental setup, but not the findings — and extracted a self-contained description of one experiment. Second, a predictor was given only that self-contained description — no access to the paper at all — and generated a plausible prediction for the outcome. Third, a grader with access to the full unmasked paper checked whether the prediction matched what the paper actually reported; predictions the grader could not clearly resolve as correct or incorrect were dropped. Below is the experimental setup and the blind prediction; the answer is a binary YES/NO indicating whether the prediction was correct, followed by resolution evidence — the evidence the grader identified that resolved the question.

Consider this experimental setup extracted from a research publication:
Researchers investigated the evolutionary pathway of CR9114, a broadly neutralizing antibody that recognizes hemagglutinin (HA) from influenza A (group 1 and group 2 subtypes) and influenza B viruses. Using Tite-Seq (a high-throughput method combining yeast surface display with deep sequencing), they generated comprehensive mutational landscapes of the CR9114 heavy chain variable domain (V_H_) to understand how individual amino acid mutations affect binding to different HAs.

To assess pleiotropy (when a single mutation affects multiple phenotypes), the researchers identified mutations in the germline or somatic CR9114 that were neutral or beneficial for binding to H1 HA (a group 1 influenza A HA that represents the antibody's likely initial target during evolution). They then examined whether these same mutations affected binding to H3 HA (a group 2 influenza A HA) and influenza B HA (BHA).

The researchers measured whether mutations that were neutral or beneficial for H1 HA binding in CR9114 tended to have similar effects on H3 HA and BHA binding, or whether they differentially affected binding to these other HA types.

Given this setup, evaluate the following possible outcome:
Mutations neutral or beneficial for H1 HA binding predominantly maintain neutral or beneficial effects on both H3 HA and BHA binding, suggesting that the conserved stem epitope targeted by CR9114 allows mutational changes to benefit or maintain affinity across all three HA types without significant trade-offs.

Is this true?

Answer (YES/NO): NO